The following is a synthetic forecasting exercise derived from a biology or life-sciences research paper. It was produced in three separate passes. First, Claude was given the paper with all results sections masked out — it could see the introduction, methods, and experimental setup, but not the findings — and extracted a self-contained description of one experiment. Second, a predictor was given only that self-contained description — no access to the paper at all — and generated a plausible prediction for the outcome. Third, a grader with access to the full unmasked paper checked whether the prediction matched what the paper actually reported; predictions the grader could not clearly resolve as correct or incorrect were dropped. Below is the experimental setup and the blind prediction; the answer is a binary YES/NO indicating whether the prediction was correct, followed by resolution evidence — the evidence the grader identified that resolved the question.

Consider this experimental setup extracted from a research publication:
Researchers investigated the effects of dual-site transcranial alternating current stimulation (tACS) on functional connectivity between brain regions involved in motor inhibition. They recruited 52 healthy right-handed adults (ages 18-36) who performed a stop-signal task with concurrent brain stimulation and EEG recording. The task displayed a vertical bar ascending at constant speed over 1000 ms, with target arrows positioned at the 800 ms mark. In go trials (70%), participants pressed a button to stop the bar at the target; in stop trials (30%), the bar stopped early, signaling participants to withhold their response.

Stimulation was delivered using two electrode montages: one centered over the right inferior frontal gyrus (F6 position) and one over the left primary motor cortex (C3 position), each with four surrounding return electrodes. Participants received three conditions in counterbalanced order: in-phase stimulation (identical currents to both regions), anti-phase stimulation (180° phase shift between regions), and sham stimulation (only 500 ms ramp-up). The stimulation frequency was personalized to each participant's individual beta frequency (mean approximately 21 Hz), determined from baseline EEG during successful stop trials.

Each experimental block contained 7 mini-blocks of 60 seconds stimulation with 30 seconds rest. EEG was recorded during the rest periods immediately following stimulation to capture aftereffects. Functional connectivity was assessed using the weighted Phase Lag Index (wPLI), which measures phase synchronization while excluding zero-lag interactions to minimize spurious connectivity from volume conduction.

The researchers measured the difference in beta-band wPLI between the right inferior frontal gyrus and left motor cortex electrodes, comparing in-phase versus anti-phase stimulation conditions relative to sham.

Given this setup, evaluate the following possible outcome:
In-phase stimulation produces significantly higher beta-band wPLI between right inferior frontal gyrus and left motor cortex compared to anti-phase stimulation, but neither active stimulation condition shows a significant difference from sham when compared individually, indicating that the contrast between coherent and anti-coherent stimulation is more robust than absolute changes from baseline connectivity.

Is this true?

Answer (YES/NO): YES